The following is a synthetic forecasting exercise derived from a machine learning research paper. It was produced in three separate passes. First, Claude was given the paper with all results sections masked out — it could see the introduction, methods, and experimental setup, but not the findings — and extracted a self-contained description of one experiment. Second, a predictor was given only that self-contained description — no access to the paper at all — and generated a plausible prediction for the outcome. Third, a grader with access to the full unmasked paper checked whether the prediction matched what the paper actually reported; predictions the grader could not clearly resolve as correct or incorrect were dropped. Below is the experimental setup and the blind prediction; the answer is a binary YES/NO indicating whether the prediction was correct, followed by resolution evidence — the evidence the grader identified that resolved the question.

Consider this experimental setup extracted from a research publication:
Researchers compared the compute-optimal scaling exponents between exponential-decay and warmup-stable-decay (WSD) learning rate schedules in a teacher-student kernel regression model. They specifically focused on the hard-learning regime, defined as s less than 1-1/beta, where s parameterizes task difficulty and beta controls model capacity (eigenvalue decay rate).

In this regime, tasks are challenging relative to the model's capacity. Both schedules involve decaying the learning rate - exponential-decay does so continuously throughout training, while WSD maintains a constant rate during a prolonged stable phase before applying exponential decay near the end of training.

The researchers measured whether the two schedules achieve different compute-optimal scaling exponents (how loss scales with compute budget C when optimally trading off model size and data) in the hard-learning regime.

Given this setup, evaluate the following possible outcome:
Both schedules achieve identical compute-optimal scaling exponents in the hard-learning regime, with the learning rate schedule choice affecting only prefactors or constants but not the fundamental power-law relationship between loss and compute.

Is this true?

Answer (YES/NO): YES